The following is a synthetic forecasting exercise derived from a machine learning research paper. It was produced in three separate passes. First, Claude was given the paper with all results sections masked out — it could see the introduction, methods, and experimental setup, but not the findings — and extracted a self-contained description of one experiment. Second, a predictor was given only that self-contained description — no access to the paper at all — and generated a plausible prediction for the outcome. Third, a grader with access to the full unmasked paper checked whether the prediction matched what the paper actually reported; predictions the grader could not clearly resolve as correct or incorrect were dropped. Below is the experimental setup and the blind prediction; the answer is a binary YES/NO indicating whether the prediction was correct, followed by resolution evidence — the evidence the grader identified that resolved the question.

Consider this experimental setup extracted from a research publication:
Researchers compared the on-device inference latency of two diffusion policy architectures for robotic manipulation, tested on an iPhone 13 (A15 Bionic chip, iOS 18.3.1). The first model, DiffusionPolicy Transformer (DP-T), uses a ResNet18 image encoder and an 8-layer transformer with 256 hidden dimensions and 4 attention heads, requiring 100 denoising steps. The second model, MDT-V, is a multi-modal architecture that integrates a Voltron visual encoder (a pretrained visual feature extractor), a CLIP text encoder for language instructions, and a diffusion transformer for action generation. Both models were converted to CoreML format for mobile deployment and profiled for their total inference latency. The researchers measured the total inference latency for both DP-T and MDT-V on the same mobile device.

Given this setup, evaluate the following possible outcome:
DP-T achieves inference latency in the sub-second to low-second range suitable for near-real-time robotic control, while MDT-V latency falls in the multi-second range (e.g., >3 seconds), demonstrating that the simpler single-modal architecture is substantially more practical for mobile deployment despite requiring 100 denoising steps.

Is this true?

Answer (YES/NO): NO